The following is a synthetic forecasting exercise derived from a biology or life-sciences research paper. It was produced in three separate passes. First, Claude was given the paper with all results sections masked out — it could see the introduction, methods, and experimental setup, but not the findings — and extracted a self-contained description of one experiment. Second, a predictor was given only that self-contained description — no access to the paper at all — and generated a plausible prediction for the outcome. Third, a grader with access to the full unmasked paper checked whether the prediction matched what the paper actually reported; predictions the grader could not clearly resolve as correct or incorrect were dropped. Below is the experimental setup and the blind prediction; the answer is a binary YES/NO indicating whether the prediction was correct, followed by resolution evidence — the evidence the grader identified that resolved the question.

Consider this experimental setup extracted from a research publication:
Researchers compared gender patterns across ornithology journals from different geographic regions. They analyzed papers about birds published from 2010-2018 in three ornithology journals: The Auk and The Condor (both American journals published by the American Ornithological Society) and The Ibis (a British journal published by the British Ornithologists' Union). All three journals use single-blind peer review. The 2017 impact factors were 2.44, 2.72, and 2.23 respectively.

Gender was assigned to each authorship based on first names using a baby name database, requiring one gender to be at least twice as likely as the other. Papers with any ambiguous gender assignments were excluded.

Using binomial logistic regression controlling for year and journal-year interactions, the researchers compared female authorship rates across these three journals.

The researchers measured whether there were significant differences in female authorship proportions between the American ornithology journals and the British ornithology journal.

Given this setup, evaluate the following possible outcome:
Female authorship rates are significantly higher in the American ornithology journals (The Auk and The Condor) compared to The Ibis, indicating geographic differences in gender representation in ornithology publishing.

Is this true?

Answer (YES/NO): NO